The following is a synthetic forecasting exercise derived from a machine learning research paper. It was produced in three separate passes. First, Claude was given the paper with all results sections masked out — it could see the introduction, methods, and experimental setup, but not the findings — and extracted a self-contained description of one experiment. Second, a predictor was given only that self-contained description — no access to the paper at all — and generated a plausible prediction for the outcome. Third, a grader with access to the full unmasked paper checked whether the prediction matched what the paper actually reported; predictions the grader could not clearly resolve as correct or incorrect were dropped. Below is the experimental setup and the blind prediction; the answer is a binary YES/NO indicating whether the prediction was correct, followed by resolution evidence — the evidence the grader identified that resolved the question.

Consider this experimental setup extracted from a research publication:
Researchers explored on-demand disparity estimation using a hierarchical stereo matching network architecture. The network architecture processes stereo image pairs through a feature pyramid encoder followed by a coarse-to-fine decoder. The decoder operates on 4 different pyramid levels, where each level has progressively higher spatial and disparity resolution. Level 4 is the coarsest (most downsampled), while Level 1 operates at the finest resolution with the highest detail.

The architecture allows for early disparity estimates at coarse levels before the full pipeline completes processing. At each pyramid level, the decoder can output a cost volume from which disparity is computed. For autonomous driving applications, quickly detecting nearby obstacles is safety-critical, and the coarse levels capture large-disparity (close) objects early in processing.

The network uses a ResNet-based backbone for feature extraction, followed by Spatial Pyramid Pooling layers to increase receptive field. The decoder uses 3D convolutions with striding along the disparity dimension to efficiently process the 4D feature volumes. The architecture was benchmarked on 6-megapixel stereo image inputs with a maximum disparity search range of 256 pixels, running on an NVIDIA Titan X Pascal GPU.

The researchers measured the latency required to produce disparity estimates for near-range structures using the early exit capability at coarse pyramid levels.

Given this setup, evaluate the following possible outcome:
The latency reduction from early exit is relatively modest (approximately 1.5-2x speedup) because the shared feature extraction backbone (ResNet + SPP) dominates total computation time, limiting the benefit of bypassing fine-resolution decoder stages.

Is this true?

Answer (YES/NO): NO